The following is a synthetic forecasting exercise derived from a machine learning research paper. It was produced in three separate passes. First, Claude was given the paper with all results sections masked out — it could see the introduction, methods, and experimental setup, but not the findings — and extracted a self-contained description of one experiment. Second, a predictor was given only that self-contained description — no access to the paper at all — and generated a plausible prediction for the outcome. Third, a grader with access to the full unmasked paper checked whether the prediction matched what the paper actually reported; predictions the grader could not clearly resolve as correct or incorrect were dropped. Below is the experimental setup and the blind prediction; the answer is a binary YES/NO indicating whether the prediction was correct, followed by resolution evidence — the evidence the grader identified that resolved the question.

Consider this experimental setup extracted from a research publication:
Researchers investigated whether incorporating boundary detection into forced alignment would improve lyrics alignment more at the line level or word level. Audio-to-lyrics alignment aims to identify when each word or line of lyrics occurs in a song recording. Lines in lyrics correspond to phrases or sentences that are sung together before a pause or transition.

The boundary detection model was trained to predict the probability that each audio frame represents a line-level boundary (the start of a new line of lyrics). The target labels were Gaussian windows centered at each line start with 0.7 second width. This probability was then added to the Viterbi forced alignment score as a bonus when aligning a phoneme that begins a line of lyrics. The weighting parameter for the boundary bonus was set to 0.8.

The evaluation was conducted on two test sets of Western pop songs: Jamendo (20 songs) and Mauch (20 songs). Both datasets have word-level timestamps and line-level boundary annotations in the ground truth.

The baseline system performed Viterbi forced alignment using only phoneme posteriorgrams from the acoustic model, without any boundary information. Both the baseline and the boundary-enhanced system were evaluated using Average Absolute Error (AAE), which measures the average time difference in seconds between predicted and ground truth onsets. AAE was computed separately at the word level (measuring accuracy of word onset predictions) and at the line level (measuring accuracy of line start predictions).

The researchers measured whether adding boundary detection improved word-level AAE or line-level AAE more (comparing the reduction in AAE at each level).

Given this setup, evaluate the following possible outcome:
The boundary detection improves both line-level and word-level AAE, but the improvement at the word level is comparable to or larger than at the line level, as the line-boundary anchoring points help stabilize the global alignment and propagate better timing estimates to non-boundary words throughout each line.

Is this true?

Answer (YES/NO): NO